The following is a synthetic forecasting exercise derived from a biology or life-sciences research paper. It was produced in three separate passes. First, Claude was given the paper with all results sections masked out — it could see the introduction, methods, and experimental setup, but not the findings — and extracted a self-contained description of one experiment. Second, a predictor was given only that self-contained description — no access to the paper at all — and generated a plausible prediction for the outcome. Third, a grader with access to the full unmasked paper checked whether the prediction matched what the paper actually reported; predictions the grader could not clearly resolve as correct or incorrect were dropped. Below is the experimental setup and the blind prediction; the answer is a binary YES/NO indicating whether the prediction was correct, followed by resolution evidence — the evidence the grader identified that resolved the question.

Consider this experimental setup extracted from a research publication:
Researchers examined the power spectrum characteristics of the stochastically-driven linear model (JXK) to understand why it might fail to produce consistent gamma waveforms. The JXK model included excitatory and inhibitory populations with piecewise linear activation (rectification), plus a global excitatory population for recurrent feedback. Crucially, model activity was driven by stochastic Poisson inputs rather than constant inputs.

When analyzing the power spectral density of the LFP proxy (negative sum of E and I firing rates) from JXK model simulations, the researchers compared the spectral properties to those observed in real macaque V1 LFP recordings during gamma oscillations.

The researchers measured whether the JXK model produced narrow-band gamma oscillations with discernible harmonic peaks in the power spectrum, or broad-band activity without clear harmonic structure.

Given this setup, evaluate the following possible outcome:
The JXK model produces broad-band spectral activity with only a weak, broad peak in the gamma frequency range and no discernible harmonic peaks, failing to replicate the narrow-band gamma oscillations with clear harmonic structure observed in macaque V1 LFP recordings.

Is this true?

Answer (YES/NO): NO